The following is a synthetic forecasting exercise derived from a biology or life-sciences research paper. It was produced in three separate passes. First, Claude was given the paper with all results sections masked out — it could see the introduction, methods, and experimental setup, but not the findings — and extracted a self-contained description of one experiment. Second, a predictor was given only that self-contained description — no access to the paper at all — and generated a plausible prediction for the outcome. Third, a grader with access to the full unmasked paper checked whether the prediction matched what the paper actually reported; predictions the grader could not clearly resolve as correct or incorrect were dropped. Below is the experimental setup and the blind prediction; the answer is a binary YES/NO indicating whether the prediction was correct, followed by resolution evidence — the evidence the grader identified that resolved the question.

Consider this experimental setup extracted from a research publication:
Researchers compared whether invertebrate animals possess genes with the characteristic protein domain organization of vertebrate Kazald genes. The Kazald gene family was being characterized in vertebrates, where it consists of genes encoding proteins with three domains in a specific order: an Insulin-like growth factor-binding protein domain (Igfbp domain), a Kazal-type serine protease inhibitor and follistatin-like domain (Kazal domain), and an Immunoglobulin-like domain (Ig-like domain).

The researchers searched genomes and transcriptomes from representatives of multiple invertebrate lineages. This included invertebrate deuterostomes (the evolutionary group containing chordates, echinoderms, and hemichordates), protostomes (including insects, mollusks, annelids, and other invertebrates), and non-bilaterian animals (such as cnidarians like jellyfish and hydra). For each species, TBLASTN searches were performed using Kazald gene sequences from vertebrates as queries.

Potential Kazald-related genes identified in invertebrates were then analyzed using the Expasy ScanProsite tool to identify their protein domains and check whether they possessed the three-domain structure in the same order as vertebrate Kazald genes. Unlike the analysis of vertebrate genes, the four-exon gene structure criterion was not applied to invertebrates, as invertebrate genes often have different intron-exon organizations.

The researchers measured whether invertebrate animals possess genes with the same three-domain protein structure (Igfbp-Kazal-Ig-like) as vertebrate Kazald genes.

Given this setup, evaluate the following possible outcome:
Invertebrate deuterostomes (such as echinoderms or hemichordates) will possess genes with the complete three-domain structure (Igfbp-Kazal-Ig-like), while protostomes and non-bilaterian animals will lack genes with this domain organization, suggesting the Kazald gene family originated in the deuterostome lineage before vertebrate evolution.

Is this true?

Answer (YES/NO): NO